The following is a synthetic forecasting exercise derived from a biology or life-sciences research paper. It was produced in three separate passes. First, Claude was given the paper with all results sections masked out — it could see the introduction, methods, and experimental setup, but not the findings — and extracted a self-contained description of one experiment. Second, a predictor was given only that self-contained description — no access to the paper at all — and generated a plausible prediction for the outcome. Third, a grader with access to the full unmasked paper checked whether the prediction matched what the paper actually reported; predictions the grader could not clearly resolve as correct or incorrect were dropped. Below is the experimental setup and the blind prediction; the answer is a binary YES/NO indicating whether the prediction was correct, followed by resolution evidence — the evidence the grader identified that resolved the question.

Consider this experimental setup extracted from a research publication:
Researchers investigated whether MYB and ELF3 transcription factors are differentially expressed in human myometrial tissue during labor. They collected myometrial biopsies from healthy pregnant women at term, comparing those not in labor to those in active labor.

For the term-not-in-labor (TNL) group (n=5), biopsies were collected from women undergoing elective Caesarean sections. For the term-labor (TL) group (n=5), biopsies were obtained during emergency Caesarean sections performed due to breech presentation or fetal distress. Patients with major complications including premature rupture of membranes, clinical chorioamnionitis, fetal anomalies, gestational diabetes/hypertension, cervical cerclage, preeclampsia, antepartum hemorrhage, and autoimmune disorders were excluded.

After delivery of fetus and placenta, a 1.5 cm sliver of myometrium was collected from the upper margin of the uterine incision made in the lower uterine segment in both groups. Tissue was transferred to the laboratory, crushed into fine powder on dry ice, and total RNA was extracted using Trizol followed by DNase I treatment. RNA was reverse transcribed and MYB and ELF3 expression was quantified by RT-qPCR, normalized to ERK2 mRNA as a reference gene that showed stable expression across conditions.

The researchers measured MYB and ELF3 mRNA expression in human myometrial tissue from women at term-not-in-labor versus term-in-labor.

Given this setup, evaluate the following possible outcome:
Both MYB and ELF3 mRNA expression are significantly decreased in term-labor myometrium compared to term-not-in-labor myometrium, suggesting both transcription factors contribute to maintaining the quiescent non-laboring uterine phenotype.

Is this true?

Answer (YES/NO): NO